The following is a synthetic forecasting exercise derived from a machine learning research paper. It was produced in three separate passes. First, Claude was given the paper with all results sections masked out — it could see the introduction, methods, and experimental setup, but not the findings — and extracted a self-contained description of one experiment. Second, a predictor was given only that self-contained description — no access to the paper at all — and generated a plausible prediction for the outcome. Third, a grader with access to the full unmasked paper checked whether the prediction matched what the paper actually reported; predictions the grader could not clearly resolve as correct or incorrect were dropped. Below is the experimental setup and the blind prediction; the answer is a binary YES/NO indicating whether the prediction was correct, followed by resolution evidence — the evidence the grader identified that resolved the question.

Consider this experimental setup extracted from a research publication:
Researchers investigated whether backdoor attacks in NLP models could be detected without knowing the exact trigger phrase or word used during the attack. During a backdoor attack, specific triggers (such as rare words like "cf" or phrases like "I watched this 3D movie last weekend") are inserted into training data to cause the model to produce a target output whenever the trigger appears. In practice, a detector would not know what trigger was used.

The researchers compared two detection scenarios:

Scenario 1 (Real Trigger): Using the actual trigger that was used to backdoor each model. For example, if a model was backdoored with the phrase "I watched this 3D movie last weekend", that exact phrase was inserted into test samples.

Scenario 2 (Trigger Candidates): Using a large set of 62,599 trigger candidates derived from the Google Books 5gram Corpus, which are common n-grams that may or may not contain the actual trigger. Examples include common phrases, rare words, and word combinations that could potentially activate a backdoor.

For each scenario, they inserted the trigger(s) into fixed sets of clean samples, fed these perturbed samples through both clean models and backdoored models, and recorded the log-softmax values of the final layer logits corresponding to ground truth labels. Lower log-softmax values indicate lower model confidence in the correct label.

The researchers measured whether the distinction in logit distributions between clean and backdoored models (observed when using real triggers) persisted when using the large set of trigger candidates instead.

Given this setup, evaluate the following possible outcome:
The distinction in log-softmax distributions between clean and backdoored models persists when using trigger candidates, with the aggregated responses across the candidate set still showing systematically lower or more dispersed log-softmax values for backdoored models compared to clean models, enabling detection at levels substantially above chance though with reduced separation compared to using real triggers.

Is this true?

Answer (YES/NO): YES